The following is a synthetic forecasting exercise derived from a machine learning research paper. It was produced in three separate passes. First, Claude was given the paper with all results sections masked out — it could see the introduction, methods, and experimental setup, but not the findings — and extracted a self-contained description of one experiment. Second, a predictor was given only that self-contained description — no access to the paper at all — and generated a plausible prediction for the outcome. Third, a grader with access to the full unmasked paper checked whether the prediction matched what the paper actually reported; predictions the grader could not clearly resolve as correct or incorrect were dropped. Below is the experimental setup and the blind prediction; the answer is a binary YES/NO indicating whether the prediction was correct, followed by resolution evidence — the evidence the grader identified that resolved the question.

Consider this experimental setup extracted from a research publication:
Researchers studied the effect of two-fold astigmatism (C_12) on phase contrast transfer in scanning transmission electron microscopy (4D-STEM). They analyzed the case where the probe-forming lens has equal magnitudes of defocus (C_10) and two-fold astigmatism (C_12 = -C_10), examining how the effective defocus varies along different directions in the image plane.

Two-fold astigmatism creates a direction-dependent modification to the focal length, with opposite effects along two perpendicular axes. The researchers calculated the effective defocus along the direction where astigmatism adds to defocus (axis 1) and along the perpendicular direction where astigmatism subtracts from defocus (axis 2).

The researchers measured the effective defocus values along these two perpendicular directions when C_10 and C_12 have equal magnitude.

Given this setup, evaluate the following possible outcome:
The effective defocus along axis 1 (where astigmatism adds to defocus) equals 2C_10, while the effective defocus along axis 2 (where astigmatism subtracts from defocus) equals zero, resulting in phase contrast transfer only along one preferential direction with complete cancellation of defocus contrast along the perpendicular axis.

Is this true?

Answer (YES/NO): YES